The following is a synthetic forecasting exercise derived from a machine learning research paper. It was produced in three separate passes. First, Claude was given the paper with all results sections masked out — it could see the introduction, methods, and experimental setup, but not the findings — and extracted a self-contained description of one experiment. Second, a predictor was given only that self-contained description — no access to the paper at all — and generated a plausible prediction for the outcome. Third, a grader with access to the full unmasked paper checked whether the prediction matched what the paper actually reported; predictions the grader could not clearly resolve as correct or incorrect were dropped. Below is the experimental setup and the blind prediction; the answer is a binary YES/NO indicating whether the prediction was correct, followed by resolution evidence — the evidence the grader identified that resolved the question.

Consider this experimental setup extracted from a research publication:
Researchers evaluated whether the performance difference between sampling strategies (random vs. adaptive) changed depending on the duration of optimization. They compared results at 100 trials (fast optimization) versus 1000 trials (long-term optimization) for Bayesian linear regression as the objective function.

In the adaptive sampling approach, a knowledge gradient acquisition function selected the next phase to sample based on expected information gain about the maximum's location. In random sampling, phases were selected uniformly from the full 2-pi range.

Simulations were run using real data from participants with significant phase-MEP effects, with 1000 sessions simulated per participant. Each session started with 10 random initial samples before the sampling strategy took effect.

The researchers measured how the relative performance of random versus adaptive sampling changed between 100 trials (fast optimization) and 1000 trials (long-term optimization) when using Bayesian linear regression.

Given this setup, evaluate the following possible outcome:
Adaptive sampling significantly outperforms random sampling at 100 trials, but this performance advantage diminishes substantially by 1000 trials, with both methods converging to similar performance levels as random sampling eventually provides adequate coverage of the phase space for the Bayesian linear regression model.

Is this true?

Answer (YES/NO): NO